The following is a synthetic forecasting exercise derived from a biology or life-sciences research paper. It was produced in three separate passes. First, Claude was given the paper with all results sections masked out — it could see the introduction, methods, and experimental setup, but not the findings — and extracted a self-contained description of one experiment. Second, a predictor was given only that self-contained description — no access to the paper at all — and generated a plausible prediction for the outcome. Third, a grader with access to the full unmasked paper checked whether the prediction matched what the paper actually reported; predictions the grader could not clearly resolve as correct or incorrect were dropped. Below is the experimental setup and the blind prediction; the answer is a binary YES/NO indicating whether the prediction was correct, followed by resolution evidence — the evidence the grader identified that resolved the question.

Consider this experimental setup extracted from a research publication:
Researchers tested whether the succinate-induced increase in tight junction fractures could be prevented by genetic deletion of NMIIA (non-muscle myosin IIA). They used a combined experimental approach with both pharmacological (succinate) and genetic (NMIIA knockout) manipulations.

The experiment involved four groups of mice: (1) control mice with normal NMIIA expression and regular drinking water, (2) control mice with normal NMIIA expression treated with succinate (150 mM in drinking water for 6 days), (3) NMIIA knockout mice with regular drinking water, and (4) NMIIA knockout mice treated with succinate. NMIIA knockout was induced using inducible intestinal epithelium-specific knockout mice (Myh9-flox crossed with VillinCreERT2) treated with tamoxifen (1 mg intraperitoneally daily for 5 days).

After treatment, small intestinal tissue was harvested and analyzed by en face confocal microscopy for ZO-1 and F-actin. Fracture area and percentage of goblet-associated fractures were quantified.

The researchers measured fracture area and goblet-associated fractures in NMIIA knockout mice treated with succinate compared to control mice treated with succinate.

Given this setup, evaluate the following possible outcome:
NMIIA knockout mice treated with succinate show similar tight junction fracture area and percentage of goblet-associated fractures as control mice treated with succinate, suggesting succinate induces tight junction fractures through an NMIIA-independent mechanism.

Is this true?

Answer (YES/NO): NO